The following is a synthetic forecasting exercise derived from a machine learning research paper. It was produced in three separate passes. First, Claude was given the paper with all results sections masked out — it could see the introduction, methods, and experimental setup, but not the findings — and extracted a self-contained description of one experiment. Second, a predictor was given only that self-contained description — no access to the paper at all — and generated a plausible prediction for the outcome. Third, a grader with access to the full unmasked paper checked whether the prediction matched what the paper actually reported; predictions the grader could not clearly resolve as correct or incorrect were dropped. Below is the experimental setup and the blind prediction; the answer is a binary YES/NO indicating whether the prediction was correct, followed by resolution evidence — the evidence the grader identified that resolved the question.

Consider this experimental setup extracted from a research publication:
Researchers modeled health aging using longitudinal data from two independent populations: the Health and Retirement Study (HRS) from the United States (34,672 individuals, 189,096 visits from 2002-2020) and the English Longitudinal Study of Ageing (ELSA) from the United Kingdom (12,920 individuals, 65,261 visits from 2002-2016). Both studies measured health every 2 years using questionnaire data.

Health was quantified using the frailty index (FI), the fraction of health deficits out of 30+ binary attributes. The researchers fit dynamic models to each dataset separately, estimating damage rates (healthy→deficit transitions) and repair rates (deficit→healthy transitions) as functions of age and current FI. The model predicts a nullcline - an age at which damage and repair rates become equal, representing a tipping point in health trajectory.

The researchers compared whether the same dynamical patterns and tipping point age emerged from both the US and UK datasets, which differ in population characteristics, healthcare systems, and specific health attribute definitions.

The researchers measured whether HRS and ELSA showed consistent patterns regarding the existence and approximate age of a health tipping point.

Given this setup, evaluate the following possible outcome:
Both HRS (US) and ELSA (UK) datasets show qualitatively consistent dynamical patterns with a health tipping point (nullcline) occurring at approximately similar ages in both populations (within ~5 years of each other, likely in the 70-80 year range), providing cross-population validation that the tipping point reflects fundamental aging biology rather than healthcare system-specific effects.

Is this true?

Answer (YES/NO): YES